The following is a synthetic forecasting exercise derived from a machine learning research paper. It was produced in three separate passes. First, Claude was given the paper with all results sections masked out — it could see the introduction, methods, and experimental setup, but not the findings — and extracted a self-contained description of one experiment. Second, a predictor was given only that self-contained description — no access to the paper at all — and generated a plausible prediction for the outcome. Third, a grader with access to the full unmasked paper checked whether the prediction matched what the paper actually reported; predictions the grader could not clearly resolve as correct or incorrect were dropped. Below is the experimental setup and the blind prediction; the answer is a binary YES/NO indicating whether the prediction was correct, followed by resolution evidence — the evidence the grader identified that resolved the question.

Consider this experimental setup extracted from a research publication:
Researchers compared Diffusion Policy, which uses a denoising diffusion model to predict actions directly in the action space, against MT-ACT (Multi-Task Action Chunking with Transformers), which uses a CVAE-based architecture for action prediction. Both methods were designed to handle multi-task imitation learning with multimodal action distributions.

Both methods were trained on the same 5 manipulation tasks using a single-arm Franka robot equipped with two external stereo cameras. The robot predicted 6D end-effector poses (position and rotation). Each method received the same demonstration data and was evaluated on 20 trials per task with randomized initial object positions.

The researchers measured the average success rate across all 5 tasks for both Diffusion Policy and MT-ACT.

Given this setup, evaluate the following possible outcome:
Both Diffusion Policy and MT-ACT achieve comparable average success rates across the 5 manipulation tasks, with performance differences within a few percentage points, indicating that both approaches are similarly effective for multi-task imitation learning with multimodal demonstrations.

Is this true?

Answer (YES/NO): YES